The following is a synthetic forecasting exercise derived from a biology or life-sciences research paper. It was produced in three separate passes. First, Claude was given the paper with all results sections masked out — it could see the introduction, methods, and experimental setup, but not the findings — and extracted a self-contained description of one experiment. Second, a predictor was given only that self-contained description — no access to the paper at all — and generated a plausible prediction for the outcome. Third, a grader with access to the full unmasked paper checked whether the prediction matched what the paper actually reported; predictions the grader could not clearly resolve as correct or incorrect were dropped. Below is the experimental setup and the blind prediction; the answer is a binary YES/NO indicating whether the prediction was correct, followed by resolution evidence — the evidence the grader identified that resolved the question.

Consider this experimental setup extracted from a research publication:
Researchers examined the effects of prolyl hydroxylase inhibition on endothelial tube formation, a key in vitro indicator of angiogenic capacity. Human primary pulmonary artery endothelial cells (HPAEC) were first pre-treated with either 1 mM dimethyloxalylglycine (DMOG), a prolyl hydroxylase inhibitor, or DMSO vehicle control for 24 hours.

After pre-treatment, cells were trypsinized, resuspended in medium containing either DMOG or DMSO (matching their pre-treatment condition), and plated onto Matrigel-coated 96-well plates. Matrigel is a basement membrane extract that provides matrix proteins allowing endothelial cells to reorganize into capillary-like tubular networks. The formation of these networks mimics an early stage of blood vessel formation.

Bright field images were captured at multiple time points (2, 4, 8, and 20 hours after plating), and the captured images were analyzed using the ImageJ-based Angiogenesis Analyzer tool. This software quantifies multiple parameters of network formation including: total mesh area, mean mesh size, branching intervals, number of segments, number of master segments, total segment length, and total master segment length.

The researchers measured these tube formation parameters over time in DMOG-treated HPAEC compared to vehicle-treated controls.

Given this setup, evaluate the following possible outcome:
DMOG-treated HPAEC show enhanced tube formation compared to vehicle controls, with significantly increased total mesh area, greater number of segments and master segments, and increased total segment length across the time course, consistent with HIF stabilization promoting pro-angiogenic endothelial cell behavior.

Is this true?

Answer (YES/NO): NO